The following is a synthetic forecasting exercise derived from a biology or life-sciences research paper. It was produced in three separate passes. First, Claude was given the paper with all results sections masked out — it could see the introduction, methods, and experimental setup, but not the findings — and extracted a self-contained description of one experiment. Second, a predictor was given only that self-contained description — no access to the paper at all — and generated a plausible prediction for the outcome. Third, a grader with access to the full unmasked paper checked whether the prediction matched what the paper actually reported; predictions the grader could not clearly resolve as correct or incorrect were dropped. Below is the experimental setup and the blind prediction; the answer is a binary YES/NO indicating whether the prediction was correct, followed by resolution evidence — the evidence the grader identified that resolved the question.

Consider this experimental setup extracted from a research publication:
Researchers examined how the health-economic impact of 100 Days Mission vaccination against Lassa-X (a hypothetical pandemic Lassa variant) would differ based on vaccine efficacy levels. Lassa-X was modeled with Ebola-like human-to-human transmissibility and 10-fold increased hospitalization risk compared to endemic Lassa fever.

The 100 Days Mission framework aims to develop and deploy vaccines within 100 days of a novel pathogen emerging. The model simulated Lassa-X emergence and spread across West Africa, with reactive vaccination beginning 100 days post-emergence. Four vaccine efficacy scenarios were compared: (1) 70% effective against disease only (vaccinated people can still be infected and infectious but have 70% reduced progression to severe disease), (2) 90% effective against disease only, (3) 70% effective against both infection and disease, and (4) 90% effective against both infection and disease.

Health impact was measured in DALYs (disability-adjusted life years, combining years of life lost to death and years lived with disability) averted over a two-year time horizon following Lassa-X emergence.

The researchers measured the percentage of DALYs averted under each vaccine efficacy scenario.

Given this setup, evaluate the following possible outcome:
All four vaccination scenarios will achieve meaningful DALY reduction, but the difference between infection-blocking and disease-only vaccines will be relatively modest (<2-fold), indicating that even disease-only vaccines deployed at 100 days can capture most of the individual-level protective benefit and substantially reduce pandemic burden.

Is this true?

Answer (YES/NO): NO